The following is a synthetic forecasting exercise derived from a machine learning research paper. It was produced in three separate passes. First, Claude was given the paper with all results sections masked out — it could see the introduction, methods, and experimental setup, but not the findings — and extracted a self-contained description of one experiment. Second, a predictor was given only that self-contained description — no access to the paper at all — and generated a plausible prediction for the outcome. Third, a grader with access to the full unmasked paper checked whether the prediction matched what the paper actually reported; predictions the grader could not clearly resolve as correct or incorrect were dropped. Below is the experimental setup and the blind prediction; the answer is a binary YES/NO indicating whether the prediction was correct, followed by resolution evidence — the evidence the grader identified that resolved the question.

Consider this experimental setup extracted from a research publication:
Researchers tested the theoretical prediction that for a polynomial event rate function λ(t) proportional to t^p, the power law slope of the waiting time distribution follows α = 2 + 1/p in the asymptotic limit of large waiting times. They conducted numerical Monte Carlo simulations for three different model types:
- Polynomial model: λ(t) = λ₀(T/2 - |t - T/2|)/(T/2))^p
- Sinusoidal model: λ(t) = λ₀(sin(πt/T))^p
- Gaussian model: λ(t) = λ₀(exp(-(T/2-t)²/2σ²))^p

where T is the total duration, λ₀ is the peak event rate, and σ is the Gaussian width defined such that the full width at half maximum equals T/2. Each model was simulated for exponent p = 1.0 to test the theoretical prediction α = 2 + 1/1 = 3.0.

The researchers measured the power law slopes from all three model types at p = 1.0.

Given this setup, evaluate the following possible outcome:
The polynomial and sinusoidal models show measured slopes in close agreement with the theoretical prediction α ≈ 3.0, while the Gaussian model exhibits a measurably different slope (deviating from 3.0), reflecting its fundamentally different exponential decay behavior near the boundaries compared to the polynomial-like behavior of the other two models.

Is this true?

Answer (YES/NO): NO